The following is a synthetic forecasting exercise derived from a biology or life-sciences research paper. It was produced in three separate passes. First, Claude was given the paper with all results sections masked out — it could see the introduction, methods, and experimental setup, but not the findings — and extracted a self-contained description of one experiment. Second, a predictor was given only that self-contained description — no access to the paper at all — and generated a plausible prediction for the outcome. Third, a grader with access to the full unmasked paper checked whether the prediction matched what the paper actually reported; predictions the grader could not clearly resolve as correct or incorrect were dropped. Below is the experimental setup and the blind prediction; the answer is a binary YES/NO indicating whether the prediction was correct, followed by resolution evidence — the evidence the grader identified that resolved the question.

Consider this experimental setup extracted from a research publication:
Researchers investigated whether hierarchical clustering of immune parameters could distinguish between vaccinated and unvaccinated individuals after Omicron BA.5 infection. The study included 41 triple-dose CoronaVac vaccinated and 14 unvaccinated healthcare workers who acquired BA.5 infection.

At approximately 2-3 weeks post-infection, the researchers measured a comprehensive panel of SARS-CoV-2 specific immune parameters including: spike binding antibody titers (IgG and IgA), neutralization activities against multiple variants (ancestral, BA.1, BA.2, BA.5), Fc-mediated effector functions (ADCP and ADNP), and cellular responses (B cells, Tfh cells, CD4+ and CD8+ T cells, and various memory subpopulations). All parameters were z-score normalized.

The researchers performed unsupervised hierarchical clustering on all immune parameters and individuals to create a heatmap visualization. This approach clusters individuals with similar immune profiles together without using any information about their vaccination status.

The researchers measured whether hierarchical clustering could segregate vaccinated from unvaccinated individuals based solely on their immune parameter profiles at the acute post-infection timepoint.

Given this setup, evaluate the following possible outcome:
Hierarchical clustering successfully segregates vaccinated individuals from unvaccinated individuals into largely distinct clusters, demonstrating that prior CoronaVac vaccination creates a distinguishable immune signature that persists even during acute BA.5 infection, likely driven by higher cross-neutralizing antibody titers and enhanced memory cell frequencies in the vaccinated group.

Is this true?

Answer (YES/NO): YES